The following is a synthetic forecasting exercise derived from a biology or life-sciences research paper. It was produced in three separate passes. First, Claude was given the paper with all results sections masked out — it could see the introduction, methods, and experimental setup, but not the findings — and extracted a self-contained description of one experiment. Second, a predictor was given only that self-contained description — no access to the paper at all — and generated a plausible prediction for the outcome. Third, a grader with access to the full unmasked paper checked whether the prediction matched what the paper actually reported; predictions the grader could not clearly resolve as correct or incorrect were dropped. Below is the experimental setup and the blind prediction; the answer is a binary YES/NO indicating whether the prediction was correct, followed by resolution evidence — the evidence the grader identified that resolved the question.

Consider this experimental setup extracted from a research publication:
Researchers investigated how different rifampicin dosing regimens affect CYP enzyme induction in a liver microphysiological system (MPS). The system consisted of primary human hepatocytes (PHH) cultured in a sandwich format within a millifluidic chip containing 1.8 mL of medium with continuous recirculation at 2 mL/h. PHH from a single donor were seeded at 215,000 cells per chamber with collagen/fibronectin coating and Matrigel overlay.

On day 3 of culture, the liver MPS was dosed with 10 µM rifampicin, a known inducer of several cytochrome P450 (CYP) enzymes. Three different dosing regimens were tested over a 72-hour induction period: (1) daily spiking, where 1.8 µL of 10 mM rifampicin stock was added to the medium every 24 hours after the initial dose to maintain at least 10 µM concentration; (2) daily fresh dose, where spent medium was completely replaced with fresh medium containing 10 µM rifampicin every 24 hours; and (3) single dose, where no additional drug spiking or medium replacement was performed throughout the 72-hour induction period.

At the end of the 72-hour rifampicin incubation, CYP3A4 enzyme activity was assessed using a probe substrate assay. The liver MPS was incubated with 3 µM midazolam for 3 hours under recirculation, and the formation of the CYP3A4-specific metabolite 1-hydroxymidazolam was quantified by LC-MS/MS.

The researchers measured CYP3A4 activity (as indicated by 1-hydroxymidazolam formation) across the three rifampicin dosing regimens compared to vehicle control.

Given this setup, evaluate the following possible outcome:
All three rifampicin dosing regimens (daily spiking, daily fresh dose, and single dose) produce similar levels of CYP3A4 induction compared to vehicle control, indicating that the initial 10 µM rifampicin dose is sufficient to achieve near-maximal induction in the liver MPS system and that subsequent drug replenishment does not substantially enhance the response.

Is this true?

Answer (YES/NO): YES